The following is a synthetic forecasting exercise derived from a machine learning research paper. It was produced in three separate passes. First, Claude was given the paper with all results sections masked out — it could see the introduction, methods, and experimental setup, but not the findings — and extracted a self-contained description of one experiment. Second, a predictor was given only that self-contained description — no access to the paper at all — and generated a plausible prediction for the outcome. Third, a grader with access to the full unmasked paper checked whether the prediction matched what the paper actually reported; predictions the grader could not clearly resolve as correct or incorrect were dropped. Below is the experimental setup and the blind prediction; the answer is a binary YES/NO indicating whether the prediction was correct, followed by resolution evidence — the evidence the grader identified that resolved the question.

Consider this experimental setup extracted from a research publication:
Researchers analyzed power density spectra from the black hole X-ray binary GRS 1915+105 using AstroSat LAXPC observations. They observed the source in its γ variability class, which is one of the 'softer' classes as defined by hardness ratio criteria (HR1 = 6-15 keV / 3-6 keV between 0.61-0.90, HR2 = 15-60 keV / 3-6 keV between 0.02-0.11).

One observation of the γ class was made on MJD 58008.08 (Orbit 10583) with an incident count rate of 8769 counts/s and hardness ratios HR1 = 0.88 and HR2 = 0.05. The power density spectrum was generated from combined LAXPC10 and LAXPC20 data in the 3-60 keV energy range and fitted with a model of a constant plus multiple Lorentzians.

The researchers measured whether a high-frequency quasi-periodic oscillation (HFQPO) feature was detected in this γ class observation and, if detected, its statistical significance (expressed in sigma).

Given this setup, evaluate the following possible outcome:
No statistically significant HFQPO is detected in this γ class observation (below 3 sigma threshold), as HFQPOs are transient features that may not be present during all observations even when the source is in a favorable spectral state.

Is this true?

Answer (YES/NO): NO